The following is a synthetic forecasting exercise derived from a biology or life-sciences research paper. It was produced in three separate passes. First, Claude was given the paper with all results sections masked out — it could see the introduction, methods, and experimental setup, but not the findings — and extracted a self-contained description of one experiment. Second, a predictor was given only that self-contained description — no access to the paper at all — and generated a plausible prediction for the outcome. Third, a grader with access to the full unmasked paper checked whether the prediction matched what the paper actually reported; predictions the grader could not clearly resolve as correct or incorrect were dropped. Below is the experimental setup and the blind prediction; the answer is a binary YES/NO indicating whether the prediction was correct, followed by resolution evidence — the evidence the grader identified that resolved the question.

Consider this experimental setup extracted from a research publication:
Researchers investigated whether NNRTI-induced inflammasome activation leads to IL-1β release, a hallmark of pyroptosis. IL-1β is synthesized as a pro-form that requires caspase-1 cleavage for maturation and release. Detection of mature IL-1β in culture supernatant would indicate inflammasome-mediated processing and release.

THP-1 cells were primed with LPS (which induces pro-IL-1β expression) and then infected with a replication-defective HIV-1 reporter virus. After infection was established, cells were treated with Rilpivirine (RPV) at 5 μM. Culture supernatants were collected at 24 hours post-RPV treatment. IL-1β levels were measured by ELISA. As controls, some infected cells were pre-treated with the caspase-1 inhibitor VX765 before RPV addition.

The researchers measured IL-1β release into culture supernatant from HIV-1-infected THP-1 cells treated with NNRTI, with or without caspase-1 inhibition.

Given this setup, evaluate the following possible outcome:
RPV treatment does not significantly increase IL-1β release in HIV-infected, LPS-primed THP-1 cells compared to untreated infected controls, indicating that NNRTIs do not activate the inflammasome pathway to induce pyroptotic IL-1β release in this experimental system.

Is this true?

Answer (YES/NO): NO